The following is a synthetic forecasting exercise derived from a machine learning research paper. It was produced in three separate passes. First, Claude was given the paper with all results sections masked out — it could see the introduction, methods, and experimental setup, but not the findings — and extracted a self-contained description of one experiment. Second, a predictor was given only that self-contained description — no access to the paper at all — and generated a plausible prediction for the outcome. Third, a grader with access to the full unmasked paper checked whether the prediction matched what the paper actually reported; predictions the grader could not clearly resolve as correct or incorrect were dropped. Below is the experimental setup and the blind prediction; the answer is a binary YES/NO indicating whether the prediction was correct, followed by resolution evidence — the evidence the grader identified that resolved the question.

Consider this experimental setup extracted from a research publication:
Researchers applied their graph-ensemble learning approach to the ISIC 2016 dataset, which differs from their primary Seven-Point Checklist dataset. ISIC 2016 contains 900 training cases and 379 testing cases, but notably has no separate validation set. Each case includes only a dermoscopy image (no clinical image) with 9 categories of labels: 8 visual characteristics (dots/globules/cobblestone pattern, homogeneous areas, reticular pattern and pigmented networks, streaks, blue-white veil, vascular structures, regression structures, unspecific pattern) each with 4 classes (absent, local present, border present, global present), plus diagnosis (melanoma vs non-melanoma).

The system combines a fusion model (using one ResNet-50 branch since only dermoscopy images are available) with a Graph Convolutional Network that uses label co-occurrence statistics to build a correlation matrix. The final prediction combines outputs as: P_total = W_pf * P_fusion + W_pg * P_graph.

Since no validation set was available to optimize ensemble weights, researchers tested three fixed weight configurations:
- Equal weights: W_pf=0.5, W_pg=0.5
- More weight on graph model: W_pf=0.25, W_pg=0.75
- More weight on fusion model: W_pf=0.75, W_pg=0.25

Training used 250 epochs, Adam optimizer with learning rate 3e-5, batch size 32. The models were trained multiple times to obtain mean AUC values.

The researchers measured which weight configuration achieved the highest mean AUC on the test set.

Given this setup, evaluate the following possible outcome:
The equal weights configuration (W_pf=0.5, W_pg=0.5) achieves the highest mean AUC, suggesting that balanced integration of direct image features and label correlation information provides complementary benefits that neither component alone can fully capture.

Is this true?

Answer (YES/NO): YES